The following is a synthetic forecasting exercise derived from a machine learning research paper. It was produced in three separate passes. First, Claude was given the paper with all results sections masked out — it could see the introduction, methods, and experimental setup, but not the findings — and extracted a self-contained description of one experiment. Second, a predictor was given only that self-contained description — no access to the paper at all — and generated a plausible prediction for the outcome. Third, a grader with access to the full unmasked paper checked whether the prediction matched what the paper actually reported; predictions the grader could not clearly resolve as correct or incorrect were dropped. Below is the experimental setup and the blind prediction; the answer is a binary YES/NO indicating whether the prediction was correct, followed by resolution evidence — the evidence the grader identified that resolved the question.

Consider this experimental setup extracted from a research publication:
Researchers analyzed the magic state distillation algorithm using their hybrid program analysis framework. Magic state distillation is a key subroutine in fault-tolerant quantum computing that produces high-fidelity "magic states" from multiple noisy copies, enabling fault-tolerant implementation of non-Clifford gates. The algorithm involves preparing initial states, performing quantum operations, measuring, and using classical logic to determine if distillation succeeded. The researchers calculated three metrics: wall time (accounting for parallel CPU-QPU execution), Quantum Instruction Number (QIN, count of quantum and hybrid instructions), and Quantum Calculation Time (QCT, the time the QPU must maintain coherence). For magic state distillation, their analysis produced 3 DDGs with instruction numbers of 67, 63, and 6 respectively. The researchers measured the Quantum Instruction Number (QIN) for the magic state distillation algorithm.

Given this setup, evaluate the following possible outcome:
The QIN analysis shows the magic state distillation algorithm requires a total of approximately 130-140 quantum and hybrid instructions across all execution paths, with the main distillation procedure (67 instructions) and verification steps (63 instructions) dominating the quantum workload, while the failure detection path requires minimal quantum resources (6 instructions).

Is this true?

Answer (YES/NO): NO